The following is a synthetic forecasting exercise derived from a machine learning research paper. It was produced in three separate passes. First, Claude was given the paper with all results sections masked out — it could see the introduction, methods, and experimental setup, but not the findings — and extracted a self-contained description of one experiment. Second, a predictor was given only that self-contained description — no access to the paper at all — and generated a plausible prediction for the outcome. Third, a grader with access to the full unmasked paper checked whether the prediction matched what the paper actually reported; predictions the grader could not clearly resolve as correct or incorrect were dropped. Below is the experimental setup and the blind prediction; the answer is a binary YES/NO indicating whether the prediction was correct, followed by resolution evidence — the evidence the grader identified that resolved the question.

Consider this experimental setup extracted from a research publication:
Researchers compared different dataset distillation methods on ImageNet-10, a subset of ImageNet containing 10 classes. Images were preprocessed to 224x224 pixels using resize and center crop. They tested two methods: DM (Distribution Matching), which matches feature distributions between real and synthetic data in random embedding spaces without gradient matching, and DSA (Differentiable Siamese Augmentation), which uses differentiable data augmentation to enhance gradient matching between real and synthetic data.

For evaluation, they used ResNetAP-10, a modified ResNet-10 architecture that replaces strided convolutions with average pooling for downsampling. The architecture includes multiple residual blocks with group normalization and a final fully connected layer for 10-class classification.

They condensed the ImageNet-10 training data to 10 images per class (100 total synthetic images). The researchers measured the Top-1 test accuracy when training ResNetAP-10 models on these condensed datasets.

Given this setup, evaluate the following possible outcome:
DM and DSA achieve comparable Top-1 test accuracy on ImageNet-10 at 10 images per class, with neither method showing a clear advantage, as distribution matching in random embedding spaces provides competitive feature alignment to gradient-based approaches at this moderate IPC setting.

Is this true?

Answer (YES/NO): YES